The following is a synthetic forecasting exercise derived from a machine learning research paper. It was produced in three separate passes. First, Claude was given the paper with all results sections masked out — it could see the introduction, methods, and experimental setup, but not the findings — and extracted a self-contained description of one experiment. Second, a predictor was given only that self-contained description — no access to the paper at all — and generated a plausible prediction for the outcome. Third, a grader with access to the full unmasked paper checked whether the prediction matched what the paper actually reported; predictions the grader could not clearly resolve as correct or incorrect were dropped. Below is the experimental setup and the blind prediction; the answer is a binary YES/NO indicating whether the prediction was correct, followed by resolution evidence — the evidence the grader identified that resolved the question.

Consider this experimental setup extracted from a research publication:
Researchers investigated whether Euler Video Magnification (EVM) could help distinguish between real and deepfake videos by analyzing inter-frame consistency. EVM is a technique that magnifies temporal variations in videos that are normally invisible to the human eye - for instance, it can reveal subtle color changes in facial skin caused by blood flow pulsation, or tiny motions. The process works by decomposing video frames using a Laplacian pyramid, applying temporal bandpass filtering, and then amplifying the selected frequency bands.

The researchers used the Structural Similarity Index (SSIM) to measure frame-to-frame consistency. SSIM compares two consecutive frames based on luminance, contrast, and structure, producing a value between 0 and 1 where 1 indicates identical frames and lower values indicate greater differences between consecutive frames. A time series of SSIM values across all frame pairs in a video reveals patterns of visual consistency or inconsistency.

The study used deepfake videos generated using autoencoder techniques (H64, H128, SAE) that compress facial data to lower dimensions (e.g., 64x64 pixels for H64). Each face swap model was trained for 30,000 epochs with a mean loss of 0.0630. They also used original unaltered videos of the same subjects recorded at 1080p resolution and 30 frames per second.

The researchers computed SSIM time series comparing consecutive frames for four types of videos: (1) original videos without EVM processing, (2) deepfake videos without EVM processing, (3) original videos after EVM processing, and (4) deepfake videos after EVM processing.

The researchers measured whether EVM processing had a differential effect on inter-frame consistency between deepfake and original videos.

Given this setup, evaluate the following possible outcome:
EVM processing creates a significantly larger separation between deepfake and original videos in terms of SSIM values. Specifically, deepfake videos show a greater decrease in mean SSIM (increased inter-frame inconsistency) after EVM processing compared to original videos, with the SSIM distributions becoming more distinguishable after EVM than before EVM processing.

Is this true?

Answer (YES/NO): NO